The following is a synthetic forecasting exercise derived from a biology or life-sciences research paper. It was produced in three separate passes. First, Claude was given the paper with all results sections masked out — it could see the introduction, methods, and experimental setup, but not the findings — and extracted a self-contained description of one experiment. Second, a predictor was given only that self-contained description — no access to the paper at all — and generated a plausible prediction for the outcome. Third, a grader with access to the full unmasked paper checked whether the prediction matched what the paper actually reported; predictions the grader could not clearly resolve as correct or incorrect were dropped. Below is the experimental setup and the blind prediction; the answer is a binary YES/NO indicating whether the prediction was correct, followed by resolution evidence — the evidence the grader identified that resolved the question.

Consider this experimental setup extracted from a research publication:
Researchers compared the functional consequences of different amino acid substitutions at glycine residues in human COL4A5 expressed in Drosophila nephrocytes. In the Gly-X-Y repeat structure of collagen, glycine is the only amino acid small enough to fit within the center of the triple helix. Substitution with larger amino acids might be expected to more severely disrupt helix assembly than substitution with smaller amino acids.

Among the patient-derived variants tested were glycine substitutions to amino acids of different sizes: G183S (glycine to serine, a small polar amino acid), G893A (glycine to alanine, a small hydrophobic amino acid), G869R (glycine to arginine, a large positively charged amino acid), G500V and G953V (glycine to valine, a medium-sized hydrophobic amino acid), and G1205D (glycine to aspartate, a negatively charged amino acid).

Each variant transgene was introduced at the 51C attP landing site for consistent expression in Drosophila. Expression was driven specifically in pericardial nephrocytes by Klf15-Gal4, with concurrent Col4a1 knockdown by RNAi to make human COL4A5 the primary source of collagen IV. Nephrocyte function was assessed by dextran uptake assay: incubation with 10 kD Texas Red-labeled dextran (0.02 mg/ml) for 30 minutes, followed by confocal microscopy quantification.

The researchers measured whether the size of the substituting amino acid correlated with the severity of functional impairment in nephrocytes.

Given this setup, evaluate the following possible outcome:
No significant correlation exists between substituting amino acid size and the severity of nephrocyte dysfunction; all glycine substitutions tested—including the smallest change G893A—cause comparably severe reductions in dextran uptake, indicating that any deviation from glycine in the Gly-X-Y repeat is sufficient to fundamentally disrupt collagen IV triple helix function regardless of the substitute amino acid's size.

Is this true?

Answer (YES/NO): NO